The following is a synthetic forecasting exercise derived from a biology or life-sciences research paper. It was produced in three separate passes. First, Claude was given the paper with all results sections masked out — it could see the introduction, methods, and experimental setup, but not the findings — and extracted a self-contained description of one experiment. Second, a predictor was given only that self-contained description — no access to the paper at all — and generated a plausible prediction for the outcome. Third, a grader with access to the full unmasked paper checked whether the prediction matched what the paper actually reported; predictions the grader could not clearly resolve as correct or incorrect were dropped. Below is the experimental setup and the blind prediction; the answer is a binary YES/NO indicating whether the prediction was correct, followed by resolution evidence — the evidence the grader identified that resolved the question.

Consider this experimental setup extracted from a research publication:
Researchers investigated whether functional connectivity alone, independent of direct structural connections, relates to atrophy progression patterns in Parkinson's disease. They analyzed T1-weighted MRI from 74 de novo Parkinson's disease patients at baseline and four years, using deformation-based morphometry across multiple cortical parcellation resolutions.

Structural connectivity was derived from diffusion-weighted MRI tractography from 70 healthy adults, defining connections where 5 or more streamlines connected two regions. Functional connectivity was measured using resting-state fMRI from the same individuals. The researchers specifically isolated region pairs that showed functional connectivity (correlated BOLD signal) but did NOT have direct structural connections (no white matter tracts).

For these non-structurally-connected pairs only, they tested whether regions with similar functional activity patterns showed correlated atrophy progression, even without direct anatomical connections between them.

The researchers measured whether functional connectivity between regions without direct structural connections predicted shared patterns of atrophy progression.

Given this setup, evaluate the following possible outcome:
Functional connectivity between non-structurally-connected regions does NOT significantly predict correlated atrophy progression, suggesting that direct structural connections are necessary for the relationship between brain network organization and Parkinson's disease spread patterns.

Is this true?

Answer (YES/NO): YES